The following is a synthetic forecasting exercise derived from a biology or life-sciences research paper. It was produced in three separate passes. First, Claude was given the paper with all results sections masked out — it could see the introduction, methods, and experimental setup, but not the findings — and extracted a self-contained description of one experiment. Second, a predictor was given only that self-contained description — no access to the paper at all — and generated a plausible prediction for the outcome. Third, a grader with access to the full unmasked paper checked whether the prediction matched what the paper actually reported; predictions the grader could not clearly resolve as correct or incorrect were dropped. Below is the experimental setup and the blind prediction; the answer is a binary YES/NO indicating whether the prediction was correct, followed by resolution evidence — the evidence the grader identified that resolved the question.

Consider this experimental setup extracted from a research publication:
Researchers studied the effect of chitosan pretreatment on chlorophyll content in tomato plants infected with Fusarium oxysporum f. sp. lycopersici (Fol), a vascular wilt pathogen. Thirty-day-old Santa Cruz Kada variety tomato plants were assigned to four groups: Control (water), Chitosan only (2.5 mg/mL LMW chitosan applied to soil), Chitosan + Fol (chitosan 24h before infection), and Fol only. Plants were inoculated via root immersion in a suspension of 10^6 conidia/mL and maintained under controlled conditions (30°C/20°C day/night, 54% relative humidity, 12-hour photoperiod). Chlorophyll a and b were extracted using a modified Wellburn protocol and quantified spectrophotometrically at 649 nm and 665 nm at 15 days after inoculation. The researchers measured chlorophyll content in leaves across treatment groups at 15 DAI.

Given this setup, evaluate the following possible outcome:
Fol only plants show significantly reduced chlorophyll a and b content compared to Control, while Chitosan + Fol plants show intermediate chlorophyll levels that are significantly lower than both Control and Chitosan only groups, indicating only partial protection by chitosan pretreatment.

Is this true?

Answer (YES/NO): NO